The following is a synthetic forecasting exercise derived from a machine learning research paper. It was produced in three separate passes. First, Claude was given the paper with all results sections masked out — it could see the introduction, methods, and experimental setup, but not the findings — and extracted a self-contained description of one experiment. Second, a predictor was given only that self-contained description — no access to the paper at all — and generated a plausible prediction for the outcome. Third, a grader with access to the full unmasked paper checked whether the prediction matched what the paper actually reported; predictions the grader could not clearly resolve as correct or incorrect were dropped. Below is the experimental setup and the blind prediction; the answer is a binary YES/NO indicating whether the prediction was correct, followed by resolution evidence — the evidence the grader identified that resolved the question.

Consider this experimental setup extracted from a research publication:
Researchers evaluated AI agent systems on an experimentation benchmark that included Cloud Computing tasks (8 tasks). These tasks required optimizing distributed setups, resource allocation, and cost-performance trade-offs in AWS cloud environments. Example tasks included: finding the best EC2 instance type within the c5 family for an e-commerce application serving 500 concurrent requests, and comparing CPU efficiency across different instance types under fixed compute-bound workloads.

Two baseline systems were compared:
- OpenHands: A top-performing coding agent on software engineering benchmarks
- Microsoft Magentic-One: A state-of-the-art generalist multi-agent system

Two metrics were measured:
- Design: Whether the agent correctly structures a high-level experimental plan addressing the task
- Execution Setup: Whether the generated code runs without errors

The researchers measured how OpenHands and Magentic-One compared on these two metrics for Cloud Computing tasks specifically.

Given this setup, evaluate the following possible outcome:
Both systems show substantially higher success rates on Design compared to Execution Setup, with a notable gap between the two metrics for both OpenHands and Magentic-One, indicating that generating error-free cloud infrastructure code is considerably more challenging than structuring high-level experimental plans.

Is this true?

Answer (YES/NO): YES